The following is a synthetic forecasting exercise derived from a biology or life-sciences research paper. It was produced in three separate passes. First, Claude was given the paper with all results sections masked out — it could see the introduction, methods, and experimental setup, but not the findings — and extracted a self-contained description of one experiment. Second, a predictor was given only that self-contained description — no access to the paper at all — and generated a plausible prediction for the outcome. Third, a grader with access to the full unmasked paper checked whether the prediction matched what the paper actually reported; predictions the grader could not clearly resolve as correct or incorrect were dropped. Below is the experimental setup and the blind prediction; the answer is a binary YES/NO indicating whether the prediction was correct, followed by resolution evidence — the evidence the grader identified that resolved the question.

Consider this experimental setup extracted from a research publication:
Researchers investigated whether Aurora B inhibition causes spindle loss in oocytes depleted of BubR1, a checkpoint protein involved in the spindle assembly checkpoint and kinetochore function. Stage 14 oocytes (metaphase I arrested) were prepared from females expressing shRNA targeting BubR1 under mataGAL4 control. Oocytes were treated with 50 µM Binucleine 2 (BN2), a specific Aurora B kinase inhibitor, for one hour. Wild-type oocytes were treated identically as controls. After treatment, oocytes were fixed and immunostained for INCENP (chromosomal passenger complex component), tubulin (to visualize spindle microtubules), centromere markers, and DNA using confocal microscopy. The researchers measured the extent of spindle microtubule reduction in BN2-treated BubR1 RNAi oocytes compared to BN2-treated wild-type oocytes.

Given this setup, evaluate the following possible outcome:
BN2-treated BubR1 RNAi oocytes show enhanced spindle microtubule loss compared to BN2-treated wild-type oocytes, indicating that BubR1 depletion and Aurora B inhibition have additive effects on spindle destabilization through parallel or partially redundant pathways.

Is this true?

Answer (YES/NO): NO